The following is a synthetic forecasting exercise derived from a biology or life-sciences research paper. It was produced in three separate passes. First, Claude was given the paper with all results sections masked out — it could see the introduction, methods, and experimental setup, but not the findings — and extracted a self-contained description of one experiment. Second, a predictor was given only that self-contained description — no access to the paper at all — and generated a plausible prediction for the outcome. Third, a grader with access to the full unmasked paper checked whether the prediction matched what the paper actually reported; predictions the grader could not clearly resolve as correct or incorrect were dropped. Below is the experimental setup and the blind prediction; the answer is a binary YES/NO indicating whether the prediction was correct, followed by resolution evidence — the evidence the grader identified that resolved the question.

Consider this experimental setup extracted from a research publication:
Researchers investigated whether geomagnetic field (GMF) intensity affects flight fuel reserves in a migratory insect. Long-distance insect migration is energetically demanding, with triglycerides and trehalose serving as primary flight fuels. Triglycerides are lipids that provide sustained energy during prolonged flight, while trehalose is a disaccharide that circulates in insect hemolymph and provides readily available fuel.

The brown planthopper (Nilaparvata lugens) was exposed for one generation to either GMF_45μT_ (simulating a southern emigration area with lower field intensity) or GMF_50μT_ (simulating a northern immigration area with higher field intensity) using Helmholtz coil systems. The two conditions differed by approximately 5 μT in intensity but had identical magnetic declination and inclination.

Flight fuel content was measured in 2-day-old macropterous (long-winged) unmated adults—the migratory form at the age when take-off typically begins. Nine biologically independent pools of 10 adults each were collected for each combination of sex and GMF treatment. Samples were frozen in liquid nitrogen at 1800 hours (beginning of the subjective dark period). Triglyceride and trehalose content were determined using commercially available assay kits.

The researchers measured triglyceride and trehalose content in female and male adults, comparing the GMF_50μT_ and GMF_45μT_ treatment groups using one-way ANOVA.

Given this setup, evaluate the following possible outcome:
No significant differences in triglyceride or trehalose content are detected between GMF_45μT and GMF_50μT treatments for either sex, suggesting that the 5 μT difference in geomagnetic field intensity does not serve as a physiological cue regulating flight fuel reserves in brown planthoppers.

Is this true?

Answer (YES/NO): NO